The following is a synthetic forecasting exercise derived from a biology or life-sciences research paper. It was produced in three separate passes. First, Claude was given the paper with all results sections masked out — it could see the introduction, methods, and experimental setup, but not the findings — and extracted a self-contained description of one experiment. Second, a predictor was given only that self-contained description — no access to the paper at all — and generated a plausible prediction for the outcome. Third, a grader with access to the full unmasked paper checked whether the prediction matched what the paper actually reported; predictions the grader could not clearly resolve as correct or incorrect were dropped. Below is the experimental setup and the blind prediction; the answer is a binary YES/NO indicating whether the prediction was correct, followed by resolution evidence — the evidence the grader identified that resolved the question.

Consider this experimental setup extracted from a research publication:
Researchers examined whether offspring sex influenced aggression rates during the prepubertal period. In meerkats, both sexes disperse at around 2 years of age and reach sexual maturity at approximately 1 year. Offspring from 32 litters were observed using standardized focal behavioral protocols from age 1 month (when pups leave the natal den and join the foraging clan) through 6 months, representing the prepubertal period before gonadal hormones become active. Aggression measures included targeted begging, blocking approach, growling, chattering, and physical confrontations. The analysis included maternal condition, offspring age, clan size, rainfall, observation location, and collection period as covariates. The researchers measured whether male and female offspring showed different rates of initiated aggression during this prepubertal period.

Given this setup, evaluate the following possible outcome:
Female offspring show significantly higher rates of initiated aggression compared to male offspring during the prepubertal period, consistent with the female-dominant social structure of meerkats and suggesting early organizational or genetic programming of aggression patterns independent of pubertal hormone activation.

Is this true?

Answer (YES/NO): NO